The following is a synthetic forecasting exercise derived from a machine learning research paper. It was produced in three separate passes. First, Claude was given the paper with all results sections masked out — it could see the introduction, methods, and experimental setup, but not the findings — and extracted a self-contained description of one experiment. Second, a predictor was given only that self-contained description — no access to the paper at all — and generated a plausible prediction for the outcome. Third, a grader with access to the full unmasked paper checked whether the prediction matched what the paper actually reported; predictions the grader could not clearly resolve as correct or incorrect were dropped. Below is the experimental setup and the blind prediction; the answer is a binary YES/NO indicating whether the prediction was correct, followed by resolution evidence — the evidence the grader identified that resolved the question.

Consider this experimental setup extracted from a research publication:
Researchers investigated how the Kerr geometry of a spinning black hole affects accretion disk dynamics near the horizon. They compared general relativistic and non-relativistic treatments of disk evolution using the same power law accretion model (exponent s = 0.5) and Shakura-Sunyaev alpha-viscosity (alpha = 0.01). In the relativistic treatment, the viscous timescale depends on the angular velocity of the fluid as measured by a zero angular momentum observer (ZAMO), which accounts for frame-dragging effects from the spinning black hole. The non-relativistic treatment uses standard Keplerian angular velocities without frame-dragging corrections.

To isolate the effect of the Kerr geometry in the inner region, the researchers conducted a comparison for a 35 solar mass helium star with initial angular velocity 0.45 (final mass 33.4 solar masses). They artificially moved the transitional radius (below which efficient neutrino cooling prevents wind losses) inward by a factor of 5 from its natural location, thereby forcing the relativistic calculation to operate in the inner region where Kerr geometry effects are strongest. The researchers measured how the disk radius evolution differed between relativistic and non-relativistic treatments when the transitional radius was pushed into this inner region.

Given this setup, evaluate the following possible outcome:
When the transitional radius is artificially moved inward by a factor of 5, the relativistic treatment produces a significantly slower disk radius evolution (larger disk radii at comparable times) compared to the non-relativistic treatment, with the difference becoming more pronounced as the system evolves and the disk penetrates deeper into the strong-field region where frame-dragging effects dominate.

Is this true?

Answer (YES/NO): NO